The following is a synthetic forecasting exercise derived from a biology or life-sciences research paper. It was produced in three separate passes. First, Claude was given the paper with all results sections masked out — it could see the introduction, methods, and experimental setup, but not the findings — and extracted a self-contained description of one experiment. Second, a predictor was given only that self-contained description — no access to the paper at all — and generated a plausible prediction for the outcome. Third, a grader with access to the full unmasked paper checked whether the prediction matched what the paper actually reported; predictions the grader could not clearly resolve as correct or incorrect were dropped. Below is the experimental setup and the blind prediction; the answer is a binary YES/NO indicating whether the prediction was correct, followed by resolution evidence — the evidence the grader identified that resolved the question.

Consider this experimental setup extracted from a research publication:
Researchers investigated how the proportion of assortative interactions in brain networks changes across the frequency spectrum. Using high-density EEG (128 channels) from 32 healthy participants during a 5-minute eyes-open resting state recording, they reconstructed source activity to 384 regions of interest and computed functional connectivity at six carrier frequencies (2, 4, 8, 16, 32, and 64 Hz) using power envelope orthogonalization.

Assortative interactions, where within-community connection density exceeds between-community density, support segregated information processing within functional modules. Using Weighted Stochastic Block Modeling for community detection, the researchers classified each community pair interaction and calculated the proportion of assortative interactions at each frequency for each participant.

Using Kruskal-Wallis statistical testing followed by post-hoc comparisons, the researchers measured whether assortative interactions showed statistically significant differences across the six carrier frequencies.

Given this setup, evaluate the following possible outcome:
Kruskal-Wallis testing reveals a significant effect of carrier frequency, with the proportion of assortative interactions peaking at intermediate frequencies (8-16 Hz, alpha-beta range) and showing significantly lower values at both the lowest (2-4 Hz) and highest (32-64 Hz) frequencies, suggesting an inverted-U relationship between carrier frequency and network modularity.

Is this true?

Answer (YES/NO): NO